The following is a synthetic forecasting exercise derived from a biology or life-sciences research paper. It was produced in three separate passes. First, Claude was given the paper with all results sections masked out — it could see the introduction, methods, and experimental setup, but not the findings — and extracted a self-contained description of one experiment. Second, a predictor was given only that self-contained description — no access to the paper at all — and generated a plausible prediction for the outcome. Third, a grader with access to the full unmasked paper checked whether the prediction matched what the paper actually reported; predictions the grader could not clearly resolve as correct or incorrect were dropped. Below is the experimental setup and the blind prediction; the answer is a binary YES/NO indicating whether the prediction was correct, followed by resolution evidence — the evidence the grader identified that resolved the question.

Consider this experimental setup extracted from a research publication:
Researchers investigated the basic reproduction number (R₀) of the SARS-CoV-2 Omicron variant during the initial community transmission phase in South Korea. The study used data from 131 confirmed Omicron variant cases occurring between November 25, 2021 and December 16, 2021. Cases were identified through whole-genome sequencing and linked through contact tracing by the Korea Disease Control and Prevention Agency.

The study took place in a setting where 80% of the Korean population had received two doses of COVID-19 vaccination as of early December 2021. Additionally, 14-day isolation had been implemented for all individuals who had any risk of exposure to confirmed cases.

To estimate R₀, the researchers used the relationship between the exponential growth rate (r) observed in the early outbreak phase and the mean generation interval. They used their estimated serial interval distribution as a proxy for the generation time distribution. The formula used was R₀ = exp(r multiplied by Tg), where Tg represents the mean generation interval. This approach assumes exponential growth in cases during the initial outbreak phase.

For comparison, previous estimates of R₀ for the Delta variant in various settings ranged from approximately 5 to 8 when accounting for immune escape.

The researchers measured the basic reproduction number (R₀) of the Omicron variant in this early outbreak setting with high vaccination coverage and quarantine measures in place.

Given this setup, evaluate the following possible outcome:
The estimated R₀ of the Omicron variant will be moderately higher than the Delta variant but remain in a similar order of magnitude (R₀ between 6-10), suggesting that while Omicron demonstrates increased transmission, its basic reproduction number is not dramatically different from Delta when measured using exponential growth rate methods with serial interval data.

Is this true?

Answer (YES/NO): NO